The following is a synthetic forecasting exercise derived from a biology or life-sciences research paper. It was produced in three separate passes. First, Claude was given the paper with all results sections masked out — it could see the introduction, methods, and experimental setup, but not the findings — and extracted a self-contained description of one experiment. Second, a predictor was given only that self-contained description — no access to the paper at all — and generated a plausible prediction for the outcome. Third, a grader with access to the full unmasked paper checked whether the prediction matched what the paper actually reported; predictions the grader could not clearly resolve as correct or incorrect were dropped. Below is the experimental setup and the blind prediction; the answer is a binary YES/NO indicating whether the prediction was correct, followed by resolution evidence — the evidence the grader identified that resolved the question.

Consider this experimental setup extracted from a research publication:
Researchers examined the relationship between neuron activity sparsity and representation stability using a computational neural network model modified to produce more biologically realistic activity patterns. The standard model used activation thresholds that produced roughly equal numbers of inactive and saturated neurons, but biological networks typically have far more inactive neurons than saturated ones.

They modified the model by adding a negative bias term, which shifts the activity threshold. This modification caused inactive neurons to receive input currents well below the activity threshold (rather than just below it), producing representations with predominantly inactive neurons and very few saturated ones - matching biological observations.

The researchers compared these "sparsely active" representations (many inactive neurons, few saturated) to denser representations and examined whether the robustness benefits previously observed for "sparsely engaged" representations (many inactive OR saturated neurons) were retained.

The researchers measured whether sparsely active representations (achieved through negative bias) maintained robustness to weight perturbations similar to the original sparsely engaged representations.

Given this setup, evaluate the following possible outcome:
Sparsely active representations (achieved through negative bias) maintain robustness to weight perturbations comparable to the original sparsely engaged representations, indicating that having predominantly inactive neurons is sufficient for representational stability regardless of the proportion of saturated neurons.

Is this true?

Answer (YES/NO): YES